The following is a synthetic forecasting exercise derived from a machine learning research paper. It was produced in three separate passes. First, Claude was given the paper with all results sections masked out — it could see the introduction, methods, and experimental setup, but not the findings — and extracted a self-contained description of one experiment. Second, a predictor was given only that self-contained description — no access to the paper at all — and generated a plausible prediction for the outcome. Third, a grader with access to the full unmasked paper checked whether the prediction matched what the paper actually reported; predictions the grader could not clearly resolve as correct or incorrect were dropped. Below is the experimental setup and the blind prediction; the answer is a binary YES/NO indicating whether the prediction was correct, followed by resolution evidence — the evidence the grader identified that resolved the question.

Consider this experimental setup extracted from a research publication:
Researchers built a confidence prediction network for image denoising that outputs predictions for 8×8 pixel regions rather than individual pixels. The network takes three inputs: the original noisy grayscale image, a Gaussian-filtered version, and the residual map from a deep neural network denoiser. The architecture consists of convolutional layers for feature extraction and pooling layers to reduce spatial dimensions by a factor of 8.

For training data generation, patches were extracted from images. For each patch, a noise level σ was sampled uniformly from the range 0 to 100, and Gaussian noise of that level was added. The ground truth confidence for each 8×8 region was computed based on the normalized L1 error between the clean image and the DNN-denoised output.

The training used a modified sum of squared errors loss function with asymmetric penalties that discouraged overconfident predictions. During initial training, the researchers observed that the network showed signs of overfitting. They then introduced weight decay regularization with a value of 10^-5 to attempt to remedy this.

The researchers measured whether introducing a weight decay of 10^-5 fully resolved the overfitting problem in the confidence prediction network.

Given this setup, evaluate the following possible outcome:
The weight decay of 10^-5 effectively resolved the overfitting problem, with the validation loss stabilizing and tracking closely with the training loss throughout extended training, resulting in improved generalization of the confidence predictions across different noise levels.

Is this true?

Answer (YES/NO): NO